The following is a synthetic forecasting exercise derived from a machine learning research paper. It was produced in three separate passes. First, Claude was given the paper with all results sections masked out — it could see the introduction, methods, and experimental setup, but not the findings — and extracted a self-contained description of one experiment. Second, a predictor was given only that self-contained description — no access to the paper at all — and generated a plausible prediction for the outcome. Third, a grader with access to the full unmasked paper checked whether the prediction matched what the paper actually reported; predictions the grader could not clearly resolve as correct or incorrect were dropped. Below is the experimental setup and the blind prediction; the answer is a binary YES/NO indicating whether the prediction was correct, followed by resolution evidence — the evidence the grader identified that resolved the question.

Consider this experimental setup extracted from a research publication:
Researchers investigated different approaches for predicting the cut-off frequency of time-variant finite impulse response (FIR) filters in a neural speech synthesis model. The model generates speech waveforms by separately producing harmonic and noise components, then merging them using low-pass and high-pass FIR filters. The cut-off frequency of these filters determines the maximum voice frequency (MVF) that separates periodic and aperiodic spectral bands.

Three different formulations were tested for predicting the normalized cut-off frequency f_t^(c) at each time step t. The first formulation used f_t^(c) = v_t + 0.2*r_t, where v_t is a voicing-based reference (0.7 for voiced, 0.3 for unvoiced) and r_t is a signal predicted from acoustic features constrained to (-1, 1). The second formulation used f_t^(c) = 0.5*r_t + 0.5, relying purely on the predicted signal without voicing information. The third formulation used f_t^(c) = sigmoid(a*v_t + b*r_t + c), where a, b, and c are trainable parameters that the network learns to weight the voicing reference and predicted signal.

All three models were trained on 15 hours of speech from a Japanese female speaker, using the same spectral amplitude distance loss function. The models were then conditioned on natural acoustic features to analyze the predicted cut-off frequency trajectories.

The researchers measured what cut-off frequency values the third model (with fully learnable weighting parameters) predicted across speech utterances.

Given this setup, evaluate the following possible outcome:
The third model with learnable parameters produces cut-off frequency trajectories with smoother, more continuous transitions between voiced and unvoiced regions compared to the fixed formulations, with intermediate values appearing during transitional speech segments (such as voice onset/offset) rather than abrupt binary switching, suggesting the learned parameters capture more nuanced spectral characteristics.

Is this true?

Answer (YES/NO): NO